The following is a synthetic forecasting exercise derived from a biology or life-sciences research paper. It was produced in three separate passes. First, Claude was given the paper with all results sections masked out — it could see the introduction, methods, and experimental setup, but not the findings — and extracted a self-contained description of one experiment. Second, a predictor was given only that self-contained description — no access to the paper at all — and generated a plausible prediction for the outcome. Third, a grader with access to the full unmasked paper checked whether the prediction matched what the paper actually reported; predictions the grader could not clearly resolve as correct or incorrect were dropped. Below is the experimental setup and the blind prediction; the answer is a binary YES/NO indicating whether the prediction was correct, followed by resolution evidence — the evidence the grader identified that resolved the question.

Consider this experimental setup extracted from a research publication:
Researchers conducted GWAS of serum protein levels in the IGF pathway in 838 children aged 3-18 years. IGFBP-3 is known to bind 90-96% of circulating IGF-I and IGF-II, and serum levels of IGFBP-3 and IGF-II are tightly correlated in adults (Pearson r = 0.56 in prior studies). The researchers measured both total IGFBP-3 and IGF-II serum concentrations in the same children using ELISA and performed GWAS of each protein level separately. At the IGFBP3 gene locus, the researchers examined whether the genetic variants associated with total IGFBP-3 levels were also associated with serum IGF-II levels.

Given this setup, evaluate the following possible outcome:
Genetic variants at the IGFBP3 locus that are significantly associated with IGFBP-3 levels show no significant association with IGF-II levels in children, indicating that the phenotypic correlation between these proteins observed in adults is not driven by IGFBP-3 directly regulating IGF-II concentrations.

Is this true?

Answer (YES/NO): NO